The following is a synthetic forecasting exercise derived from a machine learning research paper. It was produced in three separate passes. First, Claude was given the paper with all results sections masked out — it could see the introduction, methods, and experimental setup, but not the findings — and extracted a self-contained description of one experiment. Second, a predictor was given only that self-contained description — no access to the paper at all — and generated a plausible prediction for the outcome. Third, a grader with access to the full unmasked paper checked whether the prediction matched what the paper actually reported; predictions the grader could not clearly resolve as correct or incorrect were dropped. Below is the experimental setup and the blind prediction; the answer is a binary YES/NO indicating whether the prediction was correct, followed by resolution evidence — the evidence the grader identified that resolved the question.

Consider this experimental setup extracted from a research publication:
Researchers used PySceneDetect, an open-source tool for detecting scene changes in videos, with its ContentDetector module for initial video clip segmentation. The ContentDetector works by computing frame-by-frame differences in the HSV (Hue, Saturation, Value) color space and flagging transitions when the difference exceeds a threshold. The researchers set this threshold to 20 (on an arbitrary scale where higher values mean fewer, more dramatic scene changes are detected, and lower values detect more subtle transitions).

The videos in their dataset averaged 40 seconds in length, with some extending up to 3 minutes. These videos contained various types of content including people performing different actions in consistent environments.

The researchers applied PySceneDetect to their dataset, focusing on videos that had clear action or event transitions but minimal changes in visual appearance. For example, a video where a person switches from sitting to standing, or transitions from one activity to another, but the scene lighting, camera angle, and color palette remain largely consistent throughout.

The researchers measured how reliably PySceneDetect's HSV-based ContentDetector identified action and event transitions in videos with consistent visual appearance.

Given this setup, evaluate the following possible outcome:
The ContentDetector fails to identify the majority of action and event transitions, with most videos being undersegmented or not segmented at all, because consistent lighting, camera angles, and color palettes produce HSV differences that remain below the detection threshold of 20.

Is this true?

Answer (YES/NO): YES